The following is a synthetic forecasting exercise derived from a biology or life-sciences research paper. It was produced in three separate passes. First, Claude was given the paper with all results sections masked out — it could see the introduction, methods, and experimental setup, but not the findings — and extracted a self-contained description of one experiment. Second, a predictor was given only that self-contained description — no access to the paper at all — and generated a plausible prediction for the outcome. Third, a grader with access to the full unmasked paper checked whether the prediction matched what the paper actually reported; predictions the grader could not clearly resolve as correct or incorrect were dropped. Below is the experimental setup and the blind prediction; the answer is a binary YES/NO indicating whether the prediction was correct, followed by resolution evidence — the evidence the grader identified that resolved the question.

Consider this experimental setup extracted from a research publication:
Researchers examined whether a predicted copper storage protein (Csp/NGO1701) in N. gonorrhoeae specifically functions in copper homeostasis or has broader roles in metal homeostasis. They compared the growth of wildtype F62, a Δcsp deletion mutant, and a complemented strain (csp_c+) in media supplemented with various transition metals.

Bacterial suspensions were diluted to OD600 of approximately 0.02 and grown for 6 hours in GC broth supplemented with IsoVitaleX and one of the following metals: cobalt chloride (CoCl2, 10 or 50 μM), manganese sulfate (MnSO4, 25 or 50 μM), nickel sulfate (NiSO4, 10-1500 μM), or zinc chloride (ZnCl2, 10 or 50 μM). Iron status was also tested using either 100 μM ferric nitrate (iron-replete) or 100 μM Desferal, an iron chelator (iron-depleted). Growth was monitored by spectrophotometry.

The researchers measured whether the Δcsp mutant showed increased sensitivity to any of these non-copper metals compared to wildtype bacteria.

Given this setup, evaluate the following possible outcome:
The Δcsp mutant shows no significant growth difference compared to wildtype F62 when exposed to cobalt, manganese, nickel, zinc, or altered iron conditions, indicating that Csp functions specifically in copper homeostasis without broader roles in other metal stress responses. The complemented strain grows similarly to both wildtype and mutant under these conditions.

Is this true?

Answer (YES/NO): NO